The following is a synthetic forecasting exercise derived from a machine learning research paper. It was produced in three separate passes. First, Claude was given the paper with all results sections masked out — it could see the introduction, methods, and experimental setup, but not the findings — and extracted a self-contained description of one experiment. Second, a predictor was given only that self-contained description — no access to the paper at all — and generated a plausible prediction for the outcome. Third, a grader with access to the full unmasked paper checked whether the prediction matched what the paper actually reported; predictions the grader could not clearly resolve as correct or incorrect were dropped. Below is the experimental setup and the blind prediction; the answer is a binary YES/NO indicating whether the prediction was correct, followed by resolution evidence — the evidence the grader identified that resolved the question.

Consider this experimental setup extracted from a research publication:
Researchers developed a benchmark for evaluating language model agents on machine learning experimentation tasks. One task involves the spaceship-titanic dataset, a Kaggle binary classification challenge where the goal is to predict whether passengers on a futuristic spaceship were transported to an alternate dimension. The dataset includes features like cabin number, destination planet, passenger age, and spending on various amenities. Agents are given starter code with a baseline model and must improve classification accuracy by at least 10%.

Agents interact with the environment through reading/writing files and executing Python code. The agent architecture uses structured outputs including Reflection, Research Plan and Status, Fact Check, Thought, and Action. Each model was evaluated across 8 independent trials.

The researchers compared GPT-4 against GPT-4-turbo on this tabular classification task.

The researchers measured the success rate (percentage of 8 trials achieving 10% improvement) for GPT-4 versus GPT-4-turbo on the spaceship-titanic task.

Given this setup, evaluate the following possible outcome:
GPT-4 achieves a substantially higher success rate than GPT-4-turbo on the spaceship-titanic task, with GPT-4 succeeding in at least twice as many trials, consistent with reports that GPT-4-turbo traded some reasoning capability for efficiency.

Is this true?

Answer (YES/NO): NO